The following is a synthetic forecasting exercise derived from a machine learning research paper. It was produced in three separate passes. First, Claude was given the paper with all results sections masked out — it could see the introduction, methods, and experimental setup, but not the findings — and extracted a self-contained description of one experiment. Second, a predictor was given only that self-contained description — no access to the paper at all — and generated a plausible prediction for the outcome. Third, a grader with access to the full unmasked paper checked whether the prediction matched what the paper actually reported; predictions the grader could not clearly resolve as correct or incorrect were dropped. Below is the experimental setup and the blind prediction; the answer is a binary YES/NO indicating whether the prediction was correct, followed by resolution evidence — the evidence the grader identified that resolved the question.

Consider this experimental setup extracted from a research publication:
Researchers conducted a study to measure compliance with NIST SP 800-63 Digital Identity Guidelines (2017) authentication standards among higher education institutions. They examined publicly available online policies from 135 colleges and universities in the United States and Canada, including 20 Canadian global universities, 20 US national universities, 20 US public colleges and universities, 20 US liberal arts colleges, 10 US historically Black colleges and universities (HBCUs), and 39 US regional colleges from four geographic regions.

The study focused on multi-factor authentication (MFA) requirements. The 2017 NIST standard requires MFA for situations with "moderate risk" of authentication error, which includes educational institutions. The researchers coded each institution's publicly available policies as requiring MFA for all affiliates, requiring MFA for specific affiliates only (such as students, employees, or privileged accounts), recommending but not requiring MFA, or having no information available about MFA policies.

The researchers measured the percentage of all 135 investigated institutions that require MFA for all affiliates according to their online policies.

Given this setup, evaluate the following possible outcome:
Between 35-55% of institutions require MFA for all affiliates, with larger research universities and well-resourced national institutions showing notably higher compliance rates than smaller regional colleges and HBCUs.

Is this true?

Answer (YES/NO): NO